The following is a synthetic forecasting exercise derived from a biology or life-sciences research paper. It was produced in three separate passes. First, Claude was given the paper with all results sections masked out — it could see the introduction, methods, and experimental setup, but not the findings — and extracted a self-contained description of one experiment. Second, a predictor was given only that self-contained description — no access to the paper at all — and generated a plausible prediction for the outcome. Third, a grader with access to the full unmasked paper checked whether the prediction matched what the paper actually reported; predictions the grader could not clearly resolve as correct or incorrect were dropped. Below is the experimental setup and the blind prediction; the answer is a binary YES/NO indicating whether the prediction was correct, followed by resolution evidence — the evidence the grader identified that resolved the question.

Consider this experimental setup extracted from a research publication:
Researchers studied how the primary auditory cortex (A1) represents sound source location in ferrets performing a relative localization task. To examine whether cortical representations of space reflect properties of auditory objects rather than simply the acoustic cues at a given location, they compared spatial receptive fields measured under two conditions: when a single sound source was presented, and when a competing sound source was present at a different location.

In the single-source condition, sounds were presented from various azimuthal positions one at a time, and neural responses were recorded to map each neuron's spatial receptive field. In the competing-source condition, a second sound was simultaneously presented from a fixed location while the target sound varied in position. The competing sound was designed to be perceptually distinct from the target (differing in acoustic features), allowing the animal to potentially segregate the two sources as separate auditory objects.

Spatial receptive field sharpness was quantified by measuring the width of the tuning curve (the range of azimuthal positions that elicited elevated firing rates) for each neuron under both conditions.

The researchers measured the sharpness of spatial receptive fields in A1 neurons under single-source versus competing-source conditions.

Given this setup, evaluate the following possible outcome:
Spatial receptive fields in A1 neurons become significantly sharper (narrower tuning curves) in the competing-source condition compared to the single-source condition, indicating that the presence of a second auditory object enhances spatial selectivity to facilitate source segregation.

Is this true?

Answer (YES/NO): YES